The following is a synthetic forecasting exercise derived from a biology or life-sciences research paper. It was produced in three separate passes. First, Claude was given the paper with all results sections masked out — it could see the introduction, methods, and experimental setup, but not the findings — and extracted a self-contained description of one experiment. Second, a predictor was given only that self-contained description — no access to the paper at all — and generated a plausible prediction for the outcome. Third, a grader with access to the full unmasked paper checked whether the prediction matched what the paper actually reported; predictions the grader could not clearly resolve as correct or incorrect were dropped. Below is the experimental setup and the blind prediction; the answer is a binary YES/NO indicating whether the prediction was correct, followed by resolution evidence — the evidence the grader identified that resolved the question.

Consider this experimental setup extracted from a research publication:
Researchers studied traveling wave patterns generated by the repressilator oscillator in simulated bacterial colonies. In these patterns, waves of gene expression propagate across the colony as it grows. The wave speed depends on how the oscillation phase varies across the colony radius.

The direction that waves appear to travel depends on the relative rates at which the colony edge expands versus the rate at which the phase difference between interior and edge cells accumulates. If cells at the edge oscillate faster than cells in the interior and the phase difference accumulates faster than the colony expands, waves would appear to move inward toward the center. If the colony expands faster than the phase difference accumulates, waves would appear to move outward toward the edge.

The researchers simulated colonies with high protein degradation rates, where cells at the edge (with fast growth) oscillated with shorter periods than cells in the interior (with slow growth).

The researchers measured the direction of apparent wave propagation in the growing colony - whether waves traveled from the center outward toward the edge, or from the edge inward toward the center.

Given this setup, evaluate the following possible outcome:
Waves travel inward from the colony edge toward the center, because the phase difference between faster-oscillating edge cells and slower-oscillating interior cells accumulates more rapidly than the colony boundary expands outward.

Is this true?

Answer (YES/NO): YES